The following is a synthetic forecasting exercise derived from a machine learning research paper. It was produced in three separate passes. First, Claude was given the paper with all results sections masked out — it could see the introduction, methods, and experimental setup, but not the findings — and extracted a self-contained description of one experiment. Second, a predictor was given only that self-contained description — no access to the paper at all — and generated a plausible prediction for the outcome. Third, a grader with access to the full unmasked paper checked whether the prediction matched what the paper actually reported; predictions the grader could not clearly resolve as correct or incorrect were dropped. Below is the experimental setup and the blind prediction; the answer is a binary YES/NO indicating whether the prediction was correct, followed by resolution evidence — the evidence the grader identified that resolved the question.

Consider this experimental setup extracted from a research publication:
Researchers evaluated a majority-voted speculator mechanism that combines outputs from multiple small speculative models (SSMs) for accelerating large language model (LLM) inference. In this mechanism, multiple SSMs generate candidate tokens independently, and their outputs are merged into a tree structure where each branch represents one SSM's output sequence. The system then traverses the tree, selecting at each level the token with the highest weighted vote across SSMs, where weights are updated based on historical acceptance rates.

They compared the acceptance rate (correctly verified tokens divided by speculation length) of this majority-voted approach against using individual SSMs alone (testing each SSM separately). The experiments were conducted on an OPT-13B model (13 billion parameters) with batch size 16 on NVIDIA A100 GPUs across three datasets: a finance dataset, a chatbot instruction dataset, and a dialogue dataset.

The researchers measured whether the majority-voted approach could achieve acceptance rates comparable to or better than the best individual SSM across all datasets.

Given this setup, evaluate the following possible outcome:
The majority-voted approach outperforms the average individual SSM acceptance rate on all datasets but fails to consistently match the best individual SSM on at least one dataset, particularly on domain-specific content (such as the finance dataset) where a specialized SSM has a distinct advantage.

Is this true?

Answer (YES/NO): NO